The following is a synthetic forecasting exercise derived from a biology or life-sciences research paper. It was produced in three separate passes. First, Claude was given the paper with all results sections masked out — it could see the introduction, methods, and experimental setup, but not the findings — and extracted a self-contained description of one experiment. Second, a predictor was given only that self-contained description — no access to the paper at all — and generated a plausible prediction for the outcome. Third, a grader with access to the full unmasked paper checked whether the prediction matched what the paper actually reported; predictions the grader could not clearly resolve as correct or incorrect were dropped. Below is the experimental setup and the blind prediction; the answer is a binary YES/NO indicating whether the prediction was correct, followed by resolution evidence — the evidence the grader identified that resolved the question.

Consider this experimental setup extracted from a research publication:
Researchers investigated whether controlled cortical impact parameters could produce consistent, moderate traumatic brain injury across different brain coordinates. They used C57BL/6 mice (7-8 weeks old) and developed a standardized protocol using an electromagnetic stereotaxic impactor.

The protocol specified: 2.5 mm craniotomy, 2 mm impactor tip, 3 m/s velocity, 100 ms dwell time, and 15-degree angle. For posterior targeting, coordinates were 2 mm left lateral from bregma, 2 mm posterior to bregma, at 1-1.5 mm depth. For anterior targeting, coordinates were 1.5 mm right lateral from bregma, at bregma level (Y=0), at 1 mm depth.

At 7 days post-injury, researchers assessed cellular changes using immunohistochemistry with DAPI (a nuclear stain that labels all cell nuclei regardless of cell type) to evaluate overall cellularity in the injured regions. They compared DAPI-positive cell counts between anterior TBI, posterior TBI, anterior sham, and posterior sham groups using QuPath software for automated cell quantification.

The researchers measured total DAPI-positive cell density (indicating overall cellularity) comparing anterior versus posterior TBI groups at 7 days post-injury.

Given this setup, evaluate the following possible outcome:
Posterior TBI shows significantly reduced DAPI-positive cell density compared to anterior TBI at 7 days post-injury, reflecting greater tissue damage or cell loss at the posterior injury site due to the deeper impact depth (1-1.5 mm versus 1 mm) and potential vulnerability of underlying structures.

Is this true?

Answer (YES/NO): NO